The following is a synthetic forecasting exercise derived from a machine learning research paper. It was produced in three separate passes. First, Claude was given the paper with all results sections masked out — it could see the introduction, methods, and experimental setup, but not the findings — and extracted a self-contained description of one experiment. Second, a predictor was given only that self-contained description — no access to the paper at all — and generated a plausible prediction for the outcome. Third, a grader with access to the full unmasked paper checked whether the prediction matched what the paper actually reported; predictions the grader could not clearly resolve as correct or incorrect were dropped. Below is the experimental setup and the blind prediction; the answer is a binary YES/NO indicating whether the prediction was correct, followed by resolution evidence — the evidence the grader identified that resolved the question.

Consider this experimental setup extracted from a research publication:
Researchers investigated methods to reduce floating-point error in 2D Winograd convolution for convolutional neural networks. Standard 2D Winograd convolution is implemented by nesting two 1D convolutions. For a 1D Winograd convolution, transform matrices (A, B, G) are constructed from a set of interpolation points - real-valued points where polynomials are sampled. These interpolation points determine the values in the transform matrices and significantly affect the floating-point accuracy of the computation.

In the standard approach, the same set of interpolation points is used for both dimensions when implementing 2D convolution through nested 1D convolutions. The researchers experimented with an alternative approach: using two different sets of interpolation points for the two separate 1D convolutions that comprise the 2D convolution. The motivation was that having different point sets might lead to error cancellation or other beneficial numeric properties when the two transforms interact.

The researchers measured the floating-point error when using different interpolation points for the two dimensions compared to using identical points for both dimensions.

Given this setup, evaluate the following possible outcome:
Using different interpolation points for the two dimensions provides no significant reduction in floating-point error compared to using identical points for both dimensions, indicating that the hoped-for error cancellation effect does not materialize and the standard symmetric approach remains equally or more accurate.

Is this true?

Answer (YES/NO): YES